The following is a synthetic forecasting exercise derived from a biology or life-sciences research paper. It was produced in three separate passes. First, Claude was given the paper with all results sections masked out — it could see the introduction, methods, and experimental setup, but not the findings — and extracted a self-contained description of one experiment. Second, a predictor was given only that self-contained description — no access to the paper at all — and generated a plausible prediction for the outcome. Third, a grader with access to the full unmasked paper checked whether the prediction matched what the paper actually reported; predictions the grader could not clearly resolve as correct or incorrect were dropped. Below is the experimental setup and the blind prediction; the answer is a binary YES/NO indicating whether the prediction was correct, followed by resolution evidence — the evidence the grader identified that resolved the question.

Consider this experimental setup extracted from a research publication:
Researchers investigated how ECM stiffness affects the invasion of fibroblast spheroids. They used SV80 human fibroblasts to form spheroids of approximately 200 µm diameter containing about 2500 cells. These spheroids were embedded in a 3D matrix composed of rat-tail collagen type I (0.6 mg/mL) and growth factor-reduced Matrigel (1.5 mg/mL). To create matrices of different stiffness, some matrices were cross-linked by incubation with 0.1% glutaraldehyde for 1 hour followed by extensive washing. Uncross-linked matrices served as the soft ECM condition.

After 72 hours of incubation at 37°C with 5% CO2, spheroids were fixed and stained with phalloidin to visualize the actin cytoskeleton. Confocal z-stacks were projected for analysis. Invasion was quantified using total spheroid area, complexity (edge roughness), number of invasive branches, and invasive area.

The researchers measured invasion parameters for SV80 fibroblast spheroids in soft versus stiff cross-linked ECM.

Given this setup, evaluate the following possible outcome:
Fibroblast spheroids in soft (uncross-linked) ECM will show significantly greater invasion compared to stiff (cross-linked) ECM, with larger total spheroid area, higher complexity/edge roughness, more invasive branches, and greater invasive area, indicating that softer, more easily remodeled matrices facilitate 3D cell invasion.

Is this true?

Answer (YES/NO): NO